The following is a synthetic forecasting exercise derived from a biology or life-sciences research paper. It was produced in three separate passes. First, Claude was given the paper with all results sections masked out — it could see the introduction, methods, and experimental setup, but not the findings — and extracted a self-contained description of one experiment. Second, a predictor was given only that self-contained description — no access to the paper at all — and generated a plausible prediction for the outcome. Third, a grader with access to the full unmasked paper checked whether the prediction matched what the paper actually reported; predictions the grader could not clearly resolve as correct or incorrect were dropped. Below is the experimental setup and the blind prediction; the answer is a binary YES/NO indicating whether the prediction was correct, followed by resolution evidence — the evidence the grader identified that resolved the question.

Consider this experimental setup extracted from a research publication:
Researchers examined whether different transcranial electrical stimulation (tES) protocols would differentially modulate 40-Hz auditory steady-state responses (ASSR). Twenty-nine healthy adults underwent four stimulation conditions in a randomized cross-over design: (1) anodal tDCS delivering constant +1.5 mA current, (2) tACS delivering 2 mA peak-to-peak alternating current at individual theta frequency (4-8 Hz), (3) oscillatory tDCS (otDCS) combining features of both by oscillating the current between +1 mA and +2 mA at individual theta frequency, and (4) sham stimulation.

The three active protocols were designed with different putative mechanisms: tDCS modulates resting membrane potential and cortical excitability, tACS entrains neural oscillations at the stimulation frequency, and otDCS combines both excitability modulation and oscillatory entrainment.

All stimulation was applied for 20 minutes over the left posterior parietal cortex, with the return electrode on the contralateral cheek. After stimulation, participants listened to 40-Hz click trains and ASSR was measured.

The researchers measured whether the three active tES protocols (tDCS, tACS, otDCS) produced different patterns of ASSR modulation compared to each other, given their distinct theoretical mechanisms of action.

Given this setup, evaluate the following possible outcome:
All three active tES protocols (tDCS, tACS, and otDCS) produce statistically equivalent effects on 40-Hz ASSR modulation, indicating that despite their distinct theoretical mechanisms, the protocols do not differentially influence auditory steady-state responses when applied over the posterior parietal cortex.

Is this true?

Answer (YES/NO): YES